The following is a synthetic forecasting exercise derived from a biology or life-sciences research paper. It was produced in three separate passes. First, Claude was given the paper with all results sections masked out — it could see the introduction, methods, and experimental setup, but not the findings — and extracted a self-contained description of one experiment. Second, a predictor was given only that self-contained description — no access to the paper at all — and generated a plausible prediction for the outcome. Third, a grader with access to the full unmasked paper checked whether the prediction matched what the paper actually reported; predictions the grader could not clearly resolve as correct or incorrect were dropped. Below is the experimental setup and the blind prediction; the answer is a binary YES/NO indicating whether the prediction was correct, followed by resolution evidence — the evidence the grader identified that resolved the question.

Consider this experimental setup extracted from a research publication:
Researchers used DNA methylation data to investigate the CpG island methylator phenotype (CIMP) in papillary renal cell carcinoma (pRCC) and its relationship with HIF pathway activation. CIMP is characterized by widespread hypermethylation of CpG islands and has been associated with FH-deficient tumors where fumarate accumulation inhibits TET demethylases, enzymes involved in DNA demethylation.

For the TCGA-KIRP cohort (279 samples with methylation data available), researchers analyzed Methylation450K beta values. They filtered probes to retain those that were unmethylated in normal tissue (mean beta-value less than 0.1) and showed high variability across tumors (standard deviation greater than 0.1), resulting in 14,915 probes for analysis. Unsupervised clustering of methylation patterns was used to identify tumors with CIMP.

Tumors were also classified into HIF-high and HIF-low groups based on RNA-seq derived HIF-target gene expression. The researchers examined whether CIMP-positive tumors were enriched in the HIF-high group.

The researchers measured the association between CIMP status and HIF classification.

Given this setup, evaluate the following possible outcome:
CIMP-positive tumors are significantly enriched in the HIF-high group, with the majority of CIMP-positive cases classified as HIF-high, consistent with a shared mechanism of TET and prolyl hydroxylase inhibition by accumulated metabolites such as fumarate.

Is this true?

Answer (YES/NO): NO